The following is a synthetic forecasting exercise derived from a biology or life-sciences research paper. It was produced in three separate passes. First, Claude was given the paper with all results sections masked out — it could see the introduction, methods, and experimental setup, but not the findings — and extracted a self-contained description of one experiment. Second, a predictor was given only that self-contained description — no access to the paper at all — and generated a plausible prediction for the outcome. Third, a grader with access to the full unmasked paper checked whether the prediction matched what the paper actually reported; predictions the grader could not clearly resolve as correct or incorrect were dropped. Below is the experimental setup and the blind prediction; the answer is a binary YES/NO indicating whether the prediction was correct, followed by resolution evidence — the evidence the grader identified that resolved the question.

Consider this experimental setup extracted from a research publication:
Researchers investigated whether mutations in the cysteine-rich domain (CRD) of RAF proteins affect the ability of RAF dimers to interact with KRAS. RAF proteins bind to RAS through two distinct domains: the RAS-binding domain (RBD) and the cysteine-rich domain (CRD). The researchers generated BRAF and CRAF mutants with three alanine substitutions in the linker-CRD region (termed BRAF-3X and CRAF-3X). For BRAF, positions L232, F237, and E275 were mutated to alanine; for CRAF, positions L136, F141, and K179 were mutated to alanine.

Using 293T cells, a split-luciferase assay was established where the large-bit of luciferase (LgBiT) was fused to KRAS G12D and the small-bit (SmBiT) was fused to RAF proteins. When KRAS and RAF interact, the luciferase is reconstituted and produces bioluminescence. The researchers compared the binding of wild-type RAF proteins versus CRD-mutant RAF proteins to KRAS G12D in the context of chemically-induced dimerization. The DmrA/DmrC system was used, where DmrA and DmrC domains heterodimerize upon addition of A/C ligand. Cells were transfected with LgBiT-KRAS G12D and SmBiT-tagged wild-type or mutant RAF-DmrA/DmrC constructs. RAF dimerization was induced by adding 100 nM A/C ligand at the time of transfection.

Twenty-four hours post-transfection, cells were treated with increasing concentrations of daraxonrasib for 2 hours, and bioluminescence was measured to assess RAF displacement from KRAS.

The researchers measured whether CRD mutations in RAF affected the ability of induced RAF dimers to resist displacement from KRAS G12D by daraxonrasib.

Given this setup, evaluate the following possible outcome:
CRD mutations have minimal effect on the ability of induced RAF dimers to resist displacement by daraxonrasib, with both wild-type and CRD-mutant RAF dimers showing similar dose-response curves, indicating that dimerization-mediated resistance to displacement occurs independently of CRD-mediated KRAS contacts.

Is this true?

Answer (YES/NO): NO